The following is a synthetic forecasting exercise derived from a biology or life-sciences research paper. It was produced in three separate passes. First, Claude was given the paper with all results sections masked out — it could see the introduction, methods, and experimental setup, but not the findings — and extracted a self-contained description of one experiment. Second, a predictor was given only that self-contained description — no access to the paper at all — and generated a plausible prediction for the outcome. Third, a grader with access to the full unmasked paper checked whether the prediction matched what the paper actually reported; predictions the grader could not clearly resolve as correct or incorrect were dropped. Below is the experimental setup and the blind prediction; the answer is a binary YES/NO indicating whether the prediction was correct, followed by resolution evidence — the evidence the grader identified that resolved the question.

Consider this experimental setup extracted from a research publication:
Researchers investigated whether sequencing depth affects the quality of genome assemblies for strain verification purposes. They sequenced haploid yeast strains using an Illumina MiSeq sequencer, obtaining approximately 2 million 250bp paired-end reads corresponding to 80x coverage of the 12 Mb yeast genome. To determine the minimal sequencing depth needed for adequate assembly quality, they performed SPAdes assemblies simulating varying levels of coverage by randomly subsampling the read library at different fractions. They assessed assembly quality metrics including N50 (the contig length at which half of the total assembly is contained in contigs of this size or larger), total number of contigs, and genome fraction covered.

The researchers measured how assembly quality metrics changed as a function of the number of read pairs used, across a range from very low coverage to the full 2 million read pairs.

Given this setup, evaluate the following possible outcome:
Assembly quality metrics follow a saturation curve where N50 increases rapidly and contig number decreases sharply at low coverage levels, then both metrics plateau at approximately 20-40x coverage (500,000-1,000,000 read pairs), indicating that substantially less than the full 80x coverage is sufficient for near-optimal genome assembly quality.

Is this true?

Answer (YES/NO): NO